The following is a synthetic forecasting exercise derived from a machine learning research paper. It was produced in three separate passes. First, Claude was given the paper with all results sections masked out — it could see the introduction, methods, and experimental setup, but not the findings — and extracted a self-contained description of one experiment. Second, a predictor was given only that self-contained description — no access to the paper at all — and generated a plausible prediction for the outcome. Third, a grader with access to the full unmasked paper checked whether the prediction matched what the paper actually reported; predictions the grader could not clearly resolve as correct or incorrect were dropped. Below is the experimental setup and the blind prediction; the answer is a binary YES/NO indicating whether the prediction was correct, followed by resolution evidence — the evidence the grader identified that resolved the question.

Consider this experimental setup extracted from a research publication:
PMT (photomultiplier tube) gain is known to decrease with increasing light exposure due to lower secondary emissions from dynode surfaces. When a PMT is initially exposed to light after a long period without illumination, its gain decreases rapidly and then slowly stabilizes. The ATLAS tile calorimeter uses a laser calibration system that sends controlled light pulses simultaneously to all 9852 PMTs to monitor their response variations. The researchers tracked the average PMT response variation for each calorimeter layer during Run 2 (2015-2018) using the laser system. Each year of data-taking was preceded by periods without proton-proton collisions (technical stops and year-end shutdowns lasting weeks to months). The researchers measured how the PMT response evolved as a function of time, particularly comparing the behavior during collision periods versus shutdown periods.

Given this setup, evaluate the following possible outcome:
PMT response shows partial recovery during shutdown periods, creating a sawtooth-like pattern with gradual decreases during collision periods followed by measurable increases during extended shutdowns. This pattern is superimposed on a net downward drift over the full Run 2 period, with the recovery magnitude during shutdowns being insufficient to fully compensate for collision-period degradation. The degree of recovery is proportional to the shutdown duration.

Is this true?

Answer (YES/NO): YES